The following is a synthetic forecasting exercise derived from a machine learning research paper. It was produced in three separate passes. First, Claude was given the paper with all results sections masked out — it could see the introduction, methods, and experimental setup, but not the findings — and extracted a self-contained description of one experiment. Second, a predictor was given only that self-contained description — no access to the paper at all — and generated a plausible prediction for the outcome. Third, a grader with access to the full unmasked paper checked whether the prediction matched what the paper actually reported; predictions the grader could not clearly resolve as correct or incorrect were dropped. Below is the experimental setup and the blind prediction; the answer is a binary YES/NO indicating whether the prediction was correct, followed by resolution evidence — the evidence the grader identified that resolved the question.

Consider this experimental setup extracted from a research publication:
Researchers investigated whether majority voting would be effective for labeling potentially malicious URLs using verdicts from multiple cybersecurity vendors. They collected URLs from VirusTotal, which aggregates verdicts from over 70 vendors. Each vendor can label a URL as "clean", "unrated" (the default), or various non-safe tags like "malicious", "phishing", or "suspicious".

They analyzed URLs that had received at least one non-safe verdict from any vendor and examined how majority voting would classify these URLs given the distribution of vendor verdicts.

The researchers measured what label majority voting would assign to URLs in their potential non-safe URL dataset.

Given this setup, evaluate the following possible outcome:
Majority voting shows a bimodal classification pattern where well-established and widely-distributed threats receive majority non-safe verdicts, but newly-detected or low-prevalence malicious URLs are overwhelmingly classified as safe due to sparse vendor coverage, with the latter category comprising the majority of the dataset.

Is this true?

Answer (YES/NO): NO